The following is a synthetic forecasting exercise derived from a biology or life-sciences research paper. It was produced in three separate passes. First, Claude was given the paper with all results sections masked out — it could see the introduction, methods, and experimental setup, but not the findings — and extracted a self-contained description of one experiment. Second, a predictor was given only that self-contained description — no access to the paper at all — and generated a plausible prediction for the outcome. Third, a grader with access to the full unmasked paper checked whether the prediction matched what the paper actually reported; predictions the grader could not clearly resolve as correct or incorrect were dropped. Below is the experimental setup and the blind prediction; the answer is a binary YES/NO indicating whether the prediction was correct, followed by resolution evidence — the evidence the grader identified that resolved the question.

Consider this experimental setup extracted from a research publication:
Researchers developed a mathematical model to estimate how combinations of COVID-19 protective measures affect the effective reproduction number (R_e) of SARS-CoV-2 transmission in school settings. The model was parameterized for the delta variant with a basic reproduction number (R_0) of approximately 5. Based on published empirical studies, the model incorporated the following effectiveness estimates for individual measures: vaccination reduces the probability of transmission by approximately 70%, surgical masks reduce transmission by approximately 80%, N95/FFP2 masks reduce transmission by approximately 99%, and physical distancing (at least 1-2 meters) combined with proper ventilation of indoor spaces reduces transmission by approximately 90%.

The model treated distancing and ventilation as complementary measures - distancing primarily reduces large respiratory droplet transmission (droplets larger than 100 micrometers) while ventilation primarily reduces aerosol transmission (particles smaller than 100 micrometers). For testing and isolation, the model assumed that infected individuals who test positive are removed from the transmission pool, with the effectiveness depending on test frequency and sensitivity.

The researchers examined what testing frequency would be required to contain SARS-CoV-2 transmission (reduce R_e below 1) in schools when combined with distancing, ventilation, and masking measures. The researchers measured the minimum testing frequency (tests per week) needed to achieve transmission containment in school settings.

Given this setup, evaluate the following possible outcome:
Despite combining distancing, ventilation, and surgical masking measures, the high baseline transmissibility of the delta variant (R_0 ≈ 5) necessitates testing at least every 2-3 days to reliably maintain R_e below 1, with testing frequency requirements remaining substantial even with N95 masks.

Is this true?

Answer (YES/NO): YES